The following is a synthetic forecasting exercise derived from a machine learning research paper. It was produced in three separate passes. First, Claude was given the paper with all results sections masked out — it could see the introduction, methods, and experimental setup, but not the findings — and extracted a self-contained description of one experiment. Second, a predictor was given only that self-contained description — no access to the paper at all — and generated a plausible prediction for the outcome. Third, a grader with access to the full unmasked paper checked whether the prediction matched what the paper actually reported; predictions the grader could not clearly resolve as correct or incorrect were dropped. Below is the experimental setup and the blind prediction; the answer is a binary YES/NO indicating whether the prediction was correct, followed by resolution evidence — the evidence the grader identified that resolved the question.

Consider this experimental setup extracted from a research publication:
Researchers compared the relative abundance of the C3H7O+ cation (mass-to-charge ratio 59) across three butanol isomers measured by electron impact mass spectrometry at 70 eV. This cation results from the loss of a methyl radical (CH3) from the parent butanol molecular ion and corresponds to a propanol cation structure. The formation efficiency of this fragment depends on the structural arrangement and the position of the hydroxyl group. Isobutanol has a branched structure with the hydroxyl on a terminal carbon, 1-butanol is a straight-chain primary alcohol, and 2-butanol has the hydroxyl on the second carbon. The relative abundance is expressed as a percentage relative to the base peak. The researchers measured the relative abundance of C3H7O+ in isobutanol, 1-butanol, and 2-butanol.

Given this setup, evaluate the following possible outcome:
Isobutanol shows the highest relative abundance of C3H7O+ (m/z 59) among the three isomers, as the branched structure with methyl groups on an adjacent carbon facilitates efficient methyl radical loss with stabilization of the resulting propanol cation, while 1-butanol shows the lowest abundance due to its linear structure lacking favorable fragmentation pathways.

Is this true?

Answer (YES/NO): NO